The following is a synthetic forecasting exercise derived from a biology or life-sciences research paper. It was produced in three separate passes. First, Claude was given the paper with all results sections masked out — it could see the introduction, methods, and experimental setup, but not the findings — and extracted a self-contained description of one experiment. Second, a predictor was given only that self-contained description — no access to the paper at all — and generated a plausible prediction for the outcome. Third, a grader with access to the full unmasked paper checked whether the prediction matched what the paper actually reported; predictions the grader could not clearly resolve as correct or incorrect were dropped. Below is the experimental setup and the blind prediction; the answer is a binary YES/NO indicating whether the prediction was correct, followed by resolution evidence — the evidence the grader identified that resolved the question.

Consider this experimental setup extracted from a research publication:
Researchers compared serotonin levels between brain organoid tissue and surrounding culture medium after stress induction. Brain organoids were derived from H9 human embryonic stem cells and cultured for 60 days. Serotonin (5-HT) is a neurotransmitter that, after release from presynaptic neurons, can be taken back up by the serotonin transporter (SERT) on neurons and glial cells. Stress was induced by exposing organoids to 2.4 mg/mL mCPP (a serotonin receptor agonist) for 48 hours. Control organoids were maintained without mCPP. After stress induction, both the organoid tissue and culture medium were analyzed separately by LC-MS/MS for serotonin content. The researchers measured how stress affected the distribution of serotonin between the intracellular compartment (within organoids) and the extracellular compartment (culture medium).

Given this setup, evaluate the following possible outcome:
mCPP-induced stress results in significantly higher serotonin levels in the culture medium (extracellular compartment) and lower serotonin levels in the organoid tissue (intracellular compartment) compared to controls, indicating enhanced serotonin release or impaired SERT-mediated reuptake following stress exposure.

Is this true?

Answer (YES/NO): NO